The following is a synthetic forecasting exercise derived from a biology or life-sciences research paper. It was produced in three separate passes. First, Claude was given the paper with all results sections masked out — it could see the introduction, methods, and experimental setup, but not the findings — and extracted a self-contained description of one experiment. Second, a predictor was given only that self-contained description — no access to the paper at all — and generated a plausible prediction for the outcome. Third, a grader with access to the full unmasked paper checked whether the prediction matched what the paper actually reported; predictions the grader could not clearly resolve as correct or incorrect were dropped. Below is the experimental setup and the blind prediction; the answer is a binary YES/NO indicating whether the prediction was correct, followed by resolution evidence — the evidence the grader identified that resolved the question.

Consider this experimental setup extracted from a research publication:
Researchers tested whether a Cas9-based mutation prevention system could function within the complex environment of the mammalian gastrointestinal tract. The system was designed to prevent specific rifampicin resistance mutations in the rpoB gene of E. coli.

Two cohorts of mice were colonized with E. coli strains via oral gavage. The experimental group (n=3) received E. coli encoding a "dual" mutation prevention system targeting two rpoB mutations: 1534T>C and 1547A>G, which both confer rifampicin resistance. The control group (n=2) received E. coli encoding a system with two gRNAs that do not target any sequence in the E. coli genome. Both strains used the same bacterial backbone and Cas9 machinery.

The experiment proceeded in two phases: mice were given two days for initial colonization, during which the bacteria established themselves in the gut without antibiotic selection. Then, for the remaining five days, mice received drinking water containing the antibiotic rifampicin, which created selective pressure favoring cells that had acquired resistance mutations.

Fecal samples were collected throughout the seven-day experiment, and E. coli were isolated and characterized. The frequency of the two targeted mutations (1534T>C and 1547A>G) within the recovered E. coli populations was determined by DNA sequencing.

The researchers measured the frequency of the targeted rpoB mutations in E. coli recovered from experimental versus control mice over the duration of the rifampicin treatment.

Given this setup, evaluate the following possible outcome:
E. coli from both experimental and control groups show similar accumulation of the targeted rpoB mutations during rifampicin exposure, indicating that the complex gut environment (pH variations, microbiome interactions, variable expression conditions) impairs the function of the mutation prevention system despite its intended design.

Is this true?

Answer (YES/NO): NO